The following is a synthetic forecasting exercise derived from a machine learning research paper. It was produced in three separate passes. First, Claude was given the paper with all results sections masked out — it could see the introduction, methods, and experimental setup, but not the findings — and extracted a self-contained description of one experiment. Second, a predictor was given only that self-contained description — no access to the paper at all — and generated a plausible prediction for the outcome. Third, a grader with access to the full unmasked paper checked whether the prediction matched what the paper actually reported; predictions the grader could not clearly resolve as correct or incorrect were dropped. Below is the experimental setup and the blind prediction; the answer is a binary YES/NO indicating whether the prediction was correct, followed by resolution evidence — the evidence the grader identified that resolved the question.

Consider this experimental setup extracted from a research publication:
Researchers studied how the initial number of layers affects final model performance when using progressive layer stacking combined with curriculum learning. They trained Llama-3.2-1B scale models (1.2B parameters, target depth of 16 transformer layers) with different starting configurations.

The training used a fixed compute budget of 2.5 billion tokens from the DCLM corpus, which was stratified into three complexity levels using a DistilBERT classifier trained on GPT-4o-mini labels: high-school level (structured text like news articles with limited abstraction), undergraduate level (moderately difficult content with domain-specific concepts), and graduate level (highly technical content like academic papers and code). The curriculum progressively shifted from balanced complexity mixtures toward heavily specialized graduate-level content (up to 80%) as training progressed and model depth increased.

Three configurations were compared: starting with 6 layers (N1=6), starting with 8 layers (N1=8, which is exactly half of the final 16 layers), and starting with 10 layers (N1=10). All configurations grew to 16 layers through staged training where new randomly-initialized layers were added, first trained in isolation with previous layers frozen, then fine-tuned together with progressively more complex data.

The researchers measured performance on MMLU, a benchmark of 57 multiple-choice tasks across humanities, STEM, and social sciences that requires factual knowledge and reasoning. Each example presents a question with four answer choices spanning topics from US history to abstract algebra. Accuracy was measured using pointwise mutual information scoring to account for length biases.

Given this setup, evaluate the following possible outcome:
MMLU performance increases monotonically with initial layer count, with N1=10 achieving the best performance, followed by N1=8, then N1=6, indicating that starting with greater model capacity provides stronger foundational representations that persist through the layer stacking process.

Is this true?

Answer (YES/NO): NO